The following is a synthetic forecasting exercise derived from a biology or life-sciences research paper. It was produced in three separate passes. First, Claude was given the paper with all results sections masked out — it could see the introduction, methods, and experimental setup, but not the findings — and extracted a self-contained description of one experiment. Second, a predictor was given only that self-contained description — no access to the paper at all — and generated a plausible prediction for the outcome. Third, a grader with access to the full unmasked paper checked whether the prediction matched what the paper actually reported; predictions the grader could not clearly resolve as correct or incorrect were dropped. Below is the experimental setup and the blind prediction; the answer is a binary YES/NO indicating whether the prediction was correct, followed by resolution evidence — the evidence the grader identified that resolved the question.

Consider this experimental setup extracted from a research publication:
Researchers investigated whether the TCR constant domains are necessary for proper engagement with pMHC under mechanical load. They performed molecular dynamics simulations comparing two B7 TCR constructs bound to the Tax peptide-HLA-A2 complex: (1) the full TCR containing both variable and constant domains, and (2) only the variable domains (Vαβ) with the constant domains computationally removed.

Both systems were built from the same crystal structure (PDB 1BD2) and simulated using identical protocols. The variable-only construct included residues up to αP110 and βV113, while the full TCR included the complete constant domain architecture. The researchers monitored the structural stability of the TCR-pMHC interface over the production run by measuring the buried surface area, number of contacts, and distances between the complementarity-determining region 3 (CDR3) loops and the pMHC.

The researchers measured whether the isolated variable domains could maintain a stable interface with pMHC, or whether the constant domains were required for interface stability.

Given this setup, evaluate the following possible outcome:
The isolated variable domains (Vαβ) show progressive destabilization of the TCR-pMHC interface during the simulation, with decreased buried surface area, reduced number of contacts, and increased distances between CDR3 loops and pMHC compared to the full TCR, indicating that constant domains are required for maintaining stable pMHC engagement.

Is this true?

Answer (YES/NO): NO